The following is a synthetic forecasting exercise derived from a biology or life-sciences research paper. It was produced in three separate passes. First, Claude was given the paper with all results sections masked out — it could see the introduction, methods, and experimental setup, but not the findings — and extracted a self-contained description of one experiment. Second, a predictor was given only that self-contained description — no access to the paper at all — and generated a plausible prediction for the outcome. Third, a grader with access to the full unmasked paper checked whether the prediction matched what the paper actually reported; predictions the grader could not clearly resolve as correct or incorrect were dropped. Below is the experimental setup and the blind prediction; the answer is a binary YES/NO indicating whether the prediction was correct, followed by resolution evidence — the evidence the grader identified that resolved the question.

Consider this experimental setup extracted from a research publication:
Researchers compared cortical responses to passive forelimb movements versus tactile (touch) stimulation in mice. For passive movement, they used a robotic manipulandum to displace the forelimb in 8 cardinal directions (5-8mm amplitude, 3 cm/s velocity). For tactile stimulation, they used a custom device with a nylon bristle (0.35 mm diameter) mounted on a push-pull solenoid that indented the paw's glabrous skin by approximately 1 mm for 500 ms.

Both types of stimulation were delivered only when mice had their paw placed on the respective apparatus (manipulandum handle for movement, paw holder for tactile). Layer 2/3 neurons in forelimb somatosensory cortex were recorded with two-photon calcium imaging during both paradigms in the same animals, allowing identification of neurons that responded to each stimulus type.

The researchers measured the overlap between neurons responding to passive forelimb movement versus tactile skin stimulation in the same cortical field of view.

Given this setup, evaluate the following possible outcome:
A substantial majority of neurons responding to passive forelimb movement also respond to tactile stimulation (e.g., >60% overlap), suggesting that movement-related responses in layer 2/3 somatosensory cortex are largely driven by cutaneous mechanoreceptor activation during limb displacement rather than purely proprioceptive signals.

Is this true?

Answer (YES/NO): NO